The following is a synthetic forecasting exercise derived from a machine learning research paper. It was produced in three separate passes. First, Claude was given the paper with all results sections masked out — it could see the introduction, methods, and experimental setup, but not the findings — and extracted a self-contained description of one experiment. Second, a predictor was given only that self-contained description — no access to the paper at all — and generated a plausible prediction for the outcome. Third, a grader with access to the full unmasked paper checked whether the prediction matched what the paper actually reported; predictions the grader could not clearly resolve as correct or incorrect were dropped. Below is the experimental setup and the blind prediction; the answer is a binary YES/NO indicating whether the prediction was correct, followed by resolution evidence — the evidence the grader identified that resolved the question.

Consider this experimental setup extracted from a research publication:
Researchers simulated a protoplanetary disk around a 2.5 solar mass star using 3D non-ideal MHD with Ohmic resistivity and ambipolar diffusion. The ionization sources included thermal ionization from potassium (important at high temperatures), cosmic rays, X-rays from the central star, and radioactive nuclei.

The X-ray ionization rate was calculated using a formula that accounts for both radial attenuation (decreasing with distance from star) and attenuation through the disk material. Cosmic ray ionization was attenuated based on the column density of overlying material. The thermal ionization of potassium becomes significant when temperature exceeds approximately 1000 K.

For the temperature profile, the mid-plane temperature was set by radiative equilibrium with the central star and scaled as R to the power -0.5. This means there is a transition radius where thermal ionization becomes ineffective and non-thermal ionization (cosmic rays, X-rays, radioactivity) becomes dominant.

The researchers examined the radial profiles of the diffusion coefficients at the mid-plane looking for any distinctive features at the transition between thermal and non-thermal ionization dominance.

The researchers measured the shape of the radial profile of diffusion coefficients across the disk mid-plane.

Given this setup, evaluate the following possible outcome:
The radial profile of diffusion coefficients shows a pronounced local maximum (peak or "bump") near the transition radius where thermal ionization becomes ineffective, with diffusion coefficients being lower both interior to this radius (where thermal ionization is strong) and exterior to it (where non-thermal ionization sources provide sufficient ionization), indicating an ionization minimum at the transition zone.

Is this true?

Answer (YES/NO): YES